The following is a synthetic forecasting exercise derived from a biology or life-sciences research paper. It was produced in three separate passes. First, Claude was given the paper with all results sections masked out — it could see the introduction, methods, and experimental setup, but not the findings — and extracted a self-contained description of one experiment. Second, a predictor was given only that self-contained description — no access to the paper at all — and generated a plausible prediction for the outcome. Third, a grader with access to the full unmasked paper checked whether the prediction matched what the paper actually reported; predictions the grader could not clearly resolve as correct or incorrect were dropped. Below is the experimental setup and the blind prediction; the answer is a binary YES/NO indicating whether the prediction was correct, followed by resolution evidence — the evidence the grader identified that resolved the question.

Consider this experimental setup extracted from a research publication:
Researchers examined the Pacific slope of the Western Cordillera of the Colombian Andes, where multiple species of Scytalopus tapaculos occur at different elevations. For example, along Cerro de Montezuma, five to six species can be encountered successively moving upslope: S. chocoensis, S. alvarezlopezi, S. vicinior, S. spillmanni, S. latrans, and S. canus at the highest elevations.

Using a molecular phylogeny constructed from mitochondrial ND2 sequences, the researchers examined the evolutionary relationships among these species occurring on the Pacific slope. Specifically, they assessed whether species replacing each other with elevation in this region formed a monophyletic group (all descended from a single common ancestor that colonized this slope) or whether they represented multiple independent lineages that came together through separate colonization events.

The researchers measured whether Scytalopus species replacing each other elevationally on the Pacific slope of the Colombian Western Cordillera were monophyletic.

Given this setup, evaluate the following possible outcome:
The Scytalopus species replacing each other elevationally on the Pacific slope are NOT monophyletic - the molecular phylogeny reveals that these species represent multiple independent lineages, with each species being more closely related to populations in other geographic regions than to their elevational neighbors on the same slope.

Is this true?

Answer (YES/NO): YES